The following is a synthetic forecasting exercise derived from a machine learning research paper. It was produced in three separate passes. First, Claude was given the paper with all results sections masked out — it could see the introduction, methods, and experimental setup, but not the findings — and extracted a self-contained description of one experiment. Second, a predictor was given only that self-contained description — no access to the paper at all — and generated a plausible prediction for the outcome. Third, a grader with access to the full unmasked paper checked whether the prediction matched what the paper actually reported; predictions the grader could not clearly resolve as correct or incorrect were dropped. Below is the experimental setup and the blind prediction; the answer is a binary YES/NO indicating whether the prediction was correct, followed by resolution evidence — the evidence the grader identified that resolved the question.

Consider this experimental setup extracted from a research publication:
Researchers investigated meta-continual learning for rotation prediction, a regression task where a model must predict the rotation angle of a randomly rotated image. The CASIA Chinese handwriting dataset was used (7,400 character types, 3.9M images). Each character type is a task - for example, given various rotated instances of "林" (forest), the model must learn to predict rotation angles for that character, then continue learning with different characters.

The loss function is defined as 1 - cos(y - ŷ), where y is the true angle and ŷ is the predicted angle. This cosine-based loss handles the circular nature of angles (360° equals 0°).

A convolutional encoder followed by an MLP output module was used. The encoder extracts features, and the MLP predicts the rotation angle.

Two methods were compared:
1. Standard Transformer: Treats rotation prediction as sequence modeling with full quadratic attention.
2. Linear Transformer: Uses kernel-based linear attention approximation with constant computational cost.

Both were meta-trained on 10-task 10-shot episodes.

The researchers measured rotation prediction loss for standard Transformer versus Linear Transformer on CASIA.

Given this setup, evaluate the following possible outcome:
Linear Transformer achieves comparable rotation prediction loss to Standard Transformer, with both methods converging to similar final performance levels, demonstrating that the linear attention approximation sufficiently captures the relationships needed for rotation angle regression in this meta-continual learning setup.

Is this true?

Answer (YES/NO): NO